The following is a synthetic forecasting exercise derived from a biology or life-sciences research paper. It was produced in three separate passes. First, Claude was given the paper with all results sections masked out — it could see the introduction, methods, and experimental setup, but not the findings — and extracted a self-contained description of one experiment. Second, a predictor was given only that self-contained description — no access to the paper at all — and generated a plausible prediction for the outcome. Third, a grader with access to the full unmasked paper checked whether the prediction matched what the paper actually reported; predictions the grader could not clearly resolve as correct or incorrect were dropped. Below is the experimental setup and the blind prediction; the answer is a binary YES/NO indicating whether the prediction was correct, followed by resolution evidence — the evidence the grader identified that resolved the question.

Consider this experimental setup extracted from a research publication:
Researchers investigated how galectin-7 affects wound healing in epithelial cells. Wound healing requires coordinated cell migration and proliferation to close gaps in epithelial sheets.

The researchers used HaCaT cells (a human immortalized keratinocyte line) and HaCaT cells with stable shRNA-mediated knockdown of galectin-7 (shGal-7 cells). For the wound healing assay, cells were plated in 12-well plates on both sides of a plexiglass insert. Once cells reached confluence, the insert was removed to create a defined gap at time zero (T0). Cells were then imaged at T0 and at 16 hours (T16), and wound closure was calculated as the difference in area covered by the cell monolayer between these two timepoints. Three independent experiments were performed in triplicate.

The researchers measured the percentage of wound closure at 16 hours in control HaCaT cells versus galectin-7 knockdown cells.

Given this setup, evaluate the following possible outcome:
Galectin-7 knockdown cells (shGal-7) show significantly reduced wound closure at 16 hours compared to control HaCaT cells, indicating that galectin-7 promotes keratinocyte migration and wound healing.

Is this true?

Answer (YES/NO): NO